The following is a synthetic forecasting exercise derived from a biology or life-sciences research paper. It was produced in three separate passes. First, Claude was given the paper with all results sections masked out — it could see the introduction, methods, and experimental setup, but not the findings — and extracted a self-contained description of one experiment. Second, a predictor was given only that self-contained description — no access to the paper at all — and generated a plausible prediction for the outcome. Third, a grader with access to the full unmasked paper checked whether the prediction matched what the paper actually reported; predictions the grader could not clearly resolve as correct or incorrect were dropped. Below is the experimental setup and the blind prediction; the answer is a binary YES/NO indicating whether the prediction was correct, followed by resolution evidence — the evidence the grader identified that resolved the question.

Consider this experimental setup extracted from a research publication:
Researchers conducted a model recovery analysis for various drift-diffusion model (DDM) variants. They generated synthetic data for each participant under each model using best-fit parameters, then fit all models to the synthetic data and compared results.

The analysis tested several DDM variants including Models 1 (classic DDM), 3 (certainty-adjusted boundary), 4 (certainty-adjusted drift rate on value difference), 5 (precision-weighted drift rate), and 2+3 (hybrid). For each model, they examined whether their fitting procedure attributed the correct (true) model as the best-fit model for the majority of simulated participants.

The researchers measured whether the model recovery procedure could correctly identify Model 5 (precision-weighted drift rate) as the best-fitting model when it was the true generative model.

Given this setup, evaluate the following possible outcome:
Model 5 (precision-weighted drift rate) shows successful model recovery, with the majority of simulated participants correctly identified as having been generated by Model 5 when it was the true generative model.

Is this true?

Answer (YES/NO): YES